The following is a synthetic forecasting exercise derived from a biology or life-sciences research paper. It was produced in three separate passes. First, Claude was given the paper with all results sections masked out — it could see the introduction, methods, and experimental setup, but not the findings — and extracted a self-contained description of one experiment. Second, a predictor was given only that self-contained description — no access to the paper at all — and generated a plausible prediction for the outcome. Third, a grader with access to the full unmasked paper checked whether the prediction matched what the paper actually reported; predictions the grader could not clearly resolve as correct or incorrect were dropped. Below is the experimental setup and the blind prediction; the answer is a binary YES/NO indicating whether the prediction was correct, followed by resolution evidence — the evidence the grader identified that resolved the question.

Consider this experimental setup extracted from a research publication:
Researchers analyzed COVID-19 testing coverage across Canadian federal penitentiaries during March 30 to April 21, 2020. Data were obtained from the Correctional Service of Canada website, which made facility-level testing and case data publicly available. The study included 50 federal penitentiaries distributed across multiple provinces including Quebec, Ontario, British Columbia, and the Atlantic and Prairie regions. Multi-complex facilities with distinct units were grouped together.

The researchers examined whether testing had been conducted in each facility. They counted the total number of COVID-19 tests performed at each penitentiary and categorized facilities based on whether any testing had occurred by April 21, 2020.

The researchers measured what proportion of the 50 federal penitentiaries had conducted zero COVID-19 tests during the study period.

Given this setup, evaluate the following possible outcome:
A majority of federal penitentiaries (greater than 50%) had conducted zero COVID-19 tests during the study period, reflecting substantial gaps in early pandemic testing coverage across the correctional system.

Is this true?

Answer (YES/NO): NO